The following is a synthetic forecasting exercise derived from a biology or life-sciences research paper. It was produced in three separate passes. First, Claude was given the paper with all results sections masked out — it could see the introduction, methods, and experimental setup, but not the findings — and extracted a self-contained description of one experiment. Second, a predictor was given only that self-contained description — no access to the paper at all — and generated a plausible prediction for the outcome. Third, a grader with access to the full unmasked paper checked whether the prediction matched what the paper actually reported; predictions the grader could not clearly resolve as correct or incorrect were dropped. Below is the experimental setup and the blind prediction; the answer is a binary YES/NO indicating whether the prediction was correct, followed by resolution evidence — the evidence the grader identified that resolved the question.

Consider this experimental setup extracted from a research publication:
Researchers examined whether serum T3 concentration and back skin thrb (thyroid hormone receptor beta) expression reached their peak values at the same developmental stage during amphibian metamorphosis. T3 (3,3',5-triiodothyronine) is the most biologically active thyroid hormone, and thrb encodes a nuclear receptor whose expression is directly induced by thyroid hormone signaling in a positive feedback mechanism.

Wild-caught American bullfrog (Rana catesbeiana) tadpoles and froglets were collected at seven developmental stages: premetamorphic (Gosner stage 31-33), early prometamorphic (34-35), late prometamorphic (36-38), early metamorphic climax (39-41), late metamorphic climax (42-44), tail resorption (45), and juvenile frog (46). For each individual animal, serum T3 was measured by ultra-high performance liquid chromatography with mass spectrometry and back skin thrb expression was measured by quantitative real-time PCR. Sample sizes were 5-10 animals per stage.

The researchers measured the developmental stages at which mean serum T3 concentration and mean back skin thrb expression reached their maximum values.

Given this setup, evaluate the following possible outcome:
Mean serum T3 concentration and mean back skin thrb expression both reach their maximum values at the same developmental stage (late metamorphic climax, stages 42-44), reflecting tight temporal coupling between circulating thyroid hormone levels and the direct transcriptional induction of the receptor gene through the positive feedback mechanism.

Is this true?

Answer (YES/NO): NO